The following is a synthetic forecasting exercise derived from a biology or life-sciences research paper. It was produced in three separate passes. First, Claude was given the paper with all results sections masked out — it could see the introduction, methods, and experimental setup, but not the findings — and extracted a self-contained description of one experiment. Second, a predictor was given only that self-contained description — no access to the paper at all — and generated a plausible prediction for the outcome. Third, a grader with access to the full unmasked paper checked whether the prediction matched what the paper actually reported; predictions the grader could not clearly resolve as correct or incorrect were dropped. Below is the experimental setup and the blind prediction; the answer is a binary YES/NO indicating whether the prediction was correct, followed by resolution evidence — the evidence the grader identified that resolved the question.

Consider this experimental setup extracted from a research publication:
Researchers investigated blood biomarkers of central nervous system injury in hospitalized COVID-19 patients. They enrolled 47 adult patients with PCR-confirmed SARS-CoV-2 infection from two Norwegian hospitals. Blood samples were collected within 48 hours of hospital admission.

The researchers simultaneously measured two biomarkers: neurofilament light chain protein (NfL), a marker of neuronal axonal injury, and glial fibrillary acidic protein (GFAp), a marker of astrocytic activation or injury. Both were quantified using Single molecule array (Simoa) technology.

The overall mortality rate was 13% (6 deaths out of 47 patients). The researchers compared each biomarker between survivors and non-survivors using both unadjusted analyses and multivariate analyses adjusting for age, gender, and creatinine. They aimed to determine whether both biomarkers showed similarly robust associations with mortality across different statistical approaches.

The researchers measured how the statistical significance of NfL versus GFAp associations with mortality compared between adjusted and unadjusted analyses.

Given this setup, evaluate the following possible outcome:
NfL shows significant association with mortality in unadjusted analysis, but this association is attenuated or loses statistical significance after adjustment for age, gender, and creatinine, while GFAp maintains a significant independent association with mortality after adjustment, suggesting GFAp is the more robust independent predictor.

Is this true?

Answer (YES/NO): NO